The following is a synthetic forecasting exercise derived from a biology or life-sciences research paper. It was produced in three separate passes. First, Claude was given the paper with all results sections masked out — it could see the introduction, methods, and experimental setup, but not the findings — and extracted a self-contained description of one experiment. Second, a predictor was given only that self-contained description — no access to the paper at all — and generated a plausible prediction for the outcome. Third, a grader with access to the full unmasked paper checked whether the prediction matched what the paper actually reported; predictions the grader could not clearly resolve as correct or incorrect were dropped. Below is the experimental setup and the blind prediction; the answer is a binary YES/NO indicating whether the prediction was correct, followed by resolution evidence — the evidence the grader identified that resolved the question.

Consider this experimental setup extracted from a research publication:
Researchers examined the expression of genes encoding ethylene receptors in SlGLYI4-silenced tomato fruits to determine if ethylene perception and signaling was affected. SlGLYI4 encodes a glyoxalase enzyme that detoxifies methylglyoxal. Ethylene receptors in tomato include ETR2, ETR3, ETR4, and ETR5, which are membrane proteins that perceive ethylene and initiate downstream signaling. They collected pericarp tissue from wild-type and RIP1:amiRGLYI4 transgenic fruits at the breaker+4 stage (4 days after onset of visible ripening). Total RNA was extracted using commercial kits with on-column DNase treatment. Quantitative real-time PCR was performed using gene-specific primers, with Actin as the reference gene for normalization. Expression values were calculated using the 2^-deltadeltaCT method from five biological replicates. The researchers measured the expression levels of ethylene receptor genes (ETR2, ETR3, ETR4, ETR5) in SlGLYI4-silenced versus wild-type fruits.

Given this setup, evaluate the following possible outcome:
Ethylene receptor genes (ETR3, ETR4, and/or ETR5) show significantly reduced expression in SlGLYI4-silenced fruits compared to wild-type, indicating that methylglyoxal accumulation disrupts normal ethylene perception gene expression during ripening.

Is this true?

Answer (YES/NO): NO